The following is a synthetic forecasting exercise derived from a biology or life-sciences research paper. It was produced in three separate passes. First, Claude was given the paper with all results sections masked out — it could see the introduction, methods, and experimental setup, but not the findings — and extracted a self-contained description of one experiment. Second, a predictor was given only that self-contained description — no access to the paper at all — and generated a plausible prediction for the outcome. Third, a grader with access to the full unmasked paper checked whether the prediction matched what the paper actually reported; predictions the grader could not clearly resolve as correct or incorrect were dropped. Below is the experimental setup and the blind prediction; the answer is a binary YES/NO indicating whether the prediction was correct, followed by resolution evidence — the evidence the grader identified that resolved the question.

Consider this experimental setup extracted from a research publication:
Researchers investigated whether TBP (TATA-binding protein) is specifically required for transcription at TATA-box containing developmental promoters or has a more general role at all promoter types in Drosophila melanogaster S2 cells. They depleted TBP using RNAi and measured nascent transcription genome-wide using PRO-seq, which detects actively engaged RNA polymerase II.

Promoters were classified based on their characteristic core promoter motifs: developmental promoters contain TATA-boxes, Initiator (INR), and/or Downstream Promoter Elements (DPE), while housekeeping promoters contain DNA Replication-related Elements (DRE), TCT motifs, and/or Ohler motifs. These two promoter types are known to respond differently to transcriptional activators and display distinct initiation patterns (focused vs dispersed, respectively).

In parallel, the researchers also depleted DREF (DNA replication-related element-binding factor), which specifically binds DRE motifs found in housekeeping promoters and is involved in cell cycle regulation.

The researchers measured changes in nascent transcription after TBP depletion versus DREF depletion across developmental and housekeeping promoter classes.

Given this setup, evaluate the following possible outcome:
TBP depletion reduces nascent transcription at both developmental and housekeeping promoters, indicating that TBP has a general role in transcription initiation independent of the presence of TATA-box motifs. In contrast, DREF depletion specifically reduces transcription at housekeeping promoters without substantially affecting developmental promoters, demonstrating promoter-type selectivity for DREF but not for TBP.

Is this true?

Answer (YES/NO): NO